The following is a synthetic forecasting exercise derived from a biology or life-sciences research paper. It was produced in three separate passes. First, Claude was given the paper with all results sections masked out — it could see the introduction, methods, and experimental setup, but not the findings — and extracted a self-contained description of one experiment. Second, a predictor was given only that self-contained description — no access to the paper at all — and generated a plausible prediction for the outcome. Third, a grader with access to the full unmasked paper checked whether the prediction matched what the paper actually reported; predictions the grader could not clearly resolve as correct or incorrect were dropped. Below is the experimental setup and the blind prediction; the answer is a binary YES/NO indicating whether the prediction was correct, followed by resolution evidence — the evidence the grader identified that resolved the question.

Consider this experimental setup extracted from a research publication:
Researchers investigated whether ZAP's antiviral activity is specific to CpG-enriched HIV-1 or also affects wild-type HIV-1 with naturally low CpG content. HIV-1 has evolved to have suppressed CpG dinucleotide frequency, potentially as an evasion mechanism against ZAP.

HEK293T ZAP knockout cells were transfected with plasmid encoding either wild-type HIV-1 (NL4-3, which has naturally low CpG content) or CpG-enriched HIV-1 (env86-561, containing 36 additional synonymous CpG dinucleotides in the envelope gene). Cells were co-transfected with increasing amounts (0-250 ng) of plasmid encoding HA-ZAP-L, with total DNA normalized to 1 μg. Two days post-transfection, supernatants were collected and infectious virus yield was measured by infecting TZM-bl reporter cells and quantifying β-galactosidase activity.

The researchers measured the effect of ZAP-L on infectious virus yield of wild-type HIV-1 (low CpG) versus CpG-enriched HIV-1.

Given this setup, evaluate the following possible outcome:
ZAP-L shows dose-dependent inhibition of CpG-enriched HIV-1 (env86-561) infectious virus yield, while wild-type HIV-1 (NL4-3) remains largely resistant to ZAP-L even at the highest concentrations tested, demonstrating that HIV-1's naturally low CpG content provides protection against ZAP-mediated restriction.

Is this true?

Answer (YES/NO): YES